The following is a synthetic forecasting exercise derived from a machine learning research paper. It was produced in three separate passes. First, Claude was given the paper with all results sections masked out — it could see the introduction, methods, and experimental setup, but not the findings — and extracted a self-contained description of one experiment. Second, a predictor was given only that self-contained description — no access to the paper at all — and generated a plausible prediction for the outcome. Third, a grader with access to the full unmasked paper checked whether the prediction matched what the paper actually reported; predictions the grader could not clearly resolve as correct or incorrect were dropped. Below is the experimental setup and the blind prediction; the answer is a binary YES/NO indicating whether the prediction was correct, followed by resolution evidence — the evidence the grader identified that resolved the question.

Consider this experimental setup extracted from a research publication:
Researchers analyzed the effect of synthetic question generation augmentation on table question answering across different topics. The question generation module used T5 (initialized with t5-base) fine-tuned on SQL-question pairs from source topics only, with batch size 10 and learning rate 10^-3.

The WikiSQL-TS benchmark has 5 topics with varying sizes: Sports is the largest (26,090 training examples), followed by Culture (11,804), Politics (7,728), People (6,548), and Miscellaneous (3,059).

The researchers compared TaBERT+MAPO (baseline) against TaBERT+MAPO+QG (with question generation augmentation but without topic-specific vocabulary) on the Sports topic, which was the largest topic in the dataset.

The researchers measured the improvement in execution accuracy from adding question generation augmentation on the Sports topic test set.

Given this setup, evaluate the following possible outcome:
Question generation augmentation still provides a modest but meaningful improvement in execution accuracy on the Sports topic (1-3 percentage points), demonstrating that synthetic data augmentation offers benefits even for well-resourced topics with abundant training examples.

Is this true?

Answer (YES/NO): NO